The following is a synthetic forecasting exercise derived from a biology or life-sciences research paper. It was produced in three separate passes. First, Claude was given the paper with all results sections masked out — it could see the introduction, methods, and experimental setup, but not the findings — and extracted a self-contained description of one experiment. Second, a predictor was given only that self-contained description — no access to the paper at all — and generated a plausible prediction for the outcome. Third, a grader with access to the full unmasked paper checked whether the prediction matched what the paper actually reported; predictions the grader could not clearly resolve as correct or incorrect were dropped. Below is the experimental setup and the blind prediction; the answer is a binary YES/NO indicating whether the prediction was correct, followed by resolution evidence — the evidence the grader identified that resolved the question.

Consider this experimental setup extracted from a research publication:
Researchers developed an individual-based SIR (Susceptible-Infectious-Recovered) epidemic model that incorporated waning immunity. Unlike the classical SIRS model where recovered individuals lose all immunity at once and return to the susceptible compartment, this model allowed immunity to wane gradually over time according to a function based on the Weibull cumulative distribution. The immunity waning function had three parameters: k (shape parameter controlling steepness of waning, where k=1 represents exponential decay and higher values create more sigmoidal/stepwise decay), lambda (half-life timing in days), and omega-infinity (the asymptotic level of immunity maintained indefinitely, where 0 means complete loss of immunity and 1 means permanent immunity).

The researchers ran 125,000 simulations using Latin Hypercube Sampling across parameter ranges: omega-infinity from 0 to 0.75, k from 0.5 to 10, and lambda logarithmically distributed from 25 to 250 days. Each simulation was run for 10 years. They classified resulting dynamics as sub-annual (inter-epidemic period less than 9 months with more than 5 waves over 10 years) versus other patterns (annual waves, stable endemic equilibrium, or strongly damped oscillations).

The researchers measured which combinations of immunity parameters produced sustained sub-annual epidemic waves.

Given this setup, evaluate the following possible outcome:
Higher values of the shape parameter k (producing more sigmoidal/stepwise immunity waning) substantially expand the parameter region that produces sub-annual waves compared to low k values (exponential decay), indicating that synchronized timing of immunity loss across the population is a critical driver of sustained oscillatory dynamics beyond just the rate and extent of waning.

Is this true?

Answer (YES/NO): YES